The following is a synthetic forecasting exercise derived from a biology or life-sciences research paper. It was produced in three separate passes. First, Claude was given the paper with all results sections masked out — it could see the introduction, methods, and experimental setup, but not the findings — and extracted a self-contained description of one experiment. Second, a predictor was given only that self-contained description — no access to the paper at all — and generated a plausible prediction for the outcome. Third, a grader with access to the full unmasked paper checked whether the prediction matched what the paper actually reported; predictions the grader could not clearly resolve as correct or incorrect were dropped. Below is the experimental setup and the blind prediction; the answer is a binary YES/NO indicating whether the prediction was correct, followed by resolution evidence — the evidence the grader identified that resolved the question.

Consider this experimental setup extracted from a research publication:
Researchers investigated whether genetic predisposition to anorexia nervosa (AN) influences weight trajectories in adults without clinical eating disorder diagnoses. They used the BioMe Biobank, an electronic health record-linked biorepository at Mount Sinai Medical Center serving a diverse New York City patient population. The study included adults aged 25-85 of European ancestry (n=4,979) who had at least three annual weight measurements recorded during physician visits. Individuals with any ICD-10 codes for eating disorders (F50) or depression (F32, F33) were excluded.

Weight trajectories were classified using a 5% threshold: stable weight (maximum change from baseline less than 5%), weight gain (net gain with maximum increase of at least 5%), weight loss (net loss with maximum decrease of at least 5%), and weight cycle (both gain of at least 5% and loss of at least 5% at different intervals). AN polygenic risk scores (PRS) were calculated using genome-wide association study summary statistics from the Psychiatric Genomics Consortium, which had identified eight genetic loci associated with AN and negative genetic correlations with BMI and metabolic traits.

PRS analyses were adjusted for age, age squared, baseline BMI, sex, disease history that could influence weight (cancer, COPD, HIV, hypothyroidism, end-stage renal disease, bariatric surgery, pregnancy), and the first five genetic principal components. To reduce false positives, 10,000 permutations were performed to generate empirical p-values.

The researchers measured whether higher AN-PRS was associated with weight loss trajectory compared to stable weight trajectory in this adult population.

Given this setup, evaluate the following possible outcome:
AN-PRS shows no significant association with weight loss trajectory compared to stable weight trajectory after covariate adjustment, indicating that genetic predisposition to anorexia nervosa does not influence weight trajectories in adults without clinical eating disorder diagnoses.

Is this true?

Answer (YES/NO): NO